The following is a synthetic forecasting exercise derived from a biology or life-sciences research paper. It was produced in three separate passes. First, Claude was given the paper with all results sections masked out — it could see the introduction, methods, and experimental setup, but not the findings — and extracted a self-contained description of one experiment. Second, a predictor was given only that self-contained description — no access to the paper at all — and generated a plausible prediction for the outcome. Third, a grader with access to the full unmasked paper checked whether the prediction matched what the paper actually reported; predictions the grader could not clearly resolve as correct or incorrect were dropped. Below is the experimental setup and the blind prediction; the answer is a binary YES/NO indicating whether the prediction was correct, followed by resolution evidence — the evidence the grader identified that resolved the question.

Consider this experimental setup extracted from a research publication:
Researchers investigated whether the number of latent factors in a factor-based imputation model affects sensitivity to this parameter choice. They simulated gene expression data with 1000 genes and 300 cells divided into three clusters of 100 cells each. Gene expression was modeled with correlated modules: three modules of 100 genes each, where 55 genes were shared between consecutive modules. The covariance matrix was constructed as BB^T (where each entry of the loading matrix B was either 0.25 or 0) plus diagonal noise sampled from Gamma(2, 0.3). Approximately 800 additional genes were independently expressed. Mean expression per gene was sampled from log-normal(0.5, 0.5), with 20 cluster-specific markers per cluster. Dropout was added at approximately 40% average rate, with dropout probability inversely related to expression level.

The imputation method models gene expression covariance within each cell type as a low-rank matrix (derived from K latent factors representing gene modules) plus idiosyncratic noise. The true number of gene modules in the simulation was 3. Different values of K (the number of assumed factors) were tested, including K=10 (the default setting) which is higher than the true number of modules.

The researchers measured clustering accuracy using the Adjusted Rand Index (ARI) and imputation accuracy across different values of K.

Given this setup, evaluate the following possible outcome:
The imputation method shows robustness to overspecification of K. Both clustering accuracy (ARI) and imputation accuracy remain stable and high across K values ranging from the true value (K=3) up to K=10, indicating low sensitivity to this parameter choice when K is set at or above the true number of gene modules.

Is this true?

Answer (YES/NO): YES